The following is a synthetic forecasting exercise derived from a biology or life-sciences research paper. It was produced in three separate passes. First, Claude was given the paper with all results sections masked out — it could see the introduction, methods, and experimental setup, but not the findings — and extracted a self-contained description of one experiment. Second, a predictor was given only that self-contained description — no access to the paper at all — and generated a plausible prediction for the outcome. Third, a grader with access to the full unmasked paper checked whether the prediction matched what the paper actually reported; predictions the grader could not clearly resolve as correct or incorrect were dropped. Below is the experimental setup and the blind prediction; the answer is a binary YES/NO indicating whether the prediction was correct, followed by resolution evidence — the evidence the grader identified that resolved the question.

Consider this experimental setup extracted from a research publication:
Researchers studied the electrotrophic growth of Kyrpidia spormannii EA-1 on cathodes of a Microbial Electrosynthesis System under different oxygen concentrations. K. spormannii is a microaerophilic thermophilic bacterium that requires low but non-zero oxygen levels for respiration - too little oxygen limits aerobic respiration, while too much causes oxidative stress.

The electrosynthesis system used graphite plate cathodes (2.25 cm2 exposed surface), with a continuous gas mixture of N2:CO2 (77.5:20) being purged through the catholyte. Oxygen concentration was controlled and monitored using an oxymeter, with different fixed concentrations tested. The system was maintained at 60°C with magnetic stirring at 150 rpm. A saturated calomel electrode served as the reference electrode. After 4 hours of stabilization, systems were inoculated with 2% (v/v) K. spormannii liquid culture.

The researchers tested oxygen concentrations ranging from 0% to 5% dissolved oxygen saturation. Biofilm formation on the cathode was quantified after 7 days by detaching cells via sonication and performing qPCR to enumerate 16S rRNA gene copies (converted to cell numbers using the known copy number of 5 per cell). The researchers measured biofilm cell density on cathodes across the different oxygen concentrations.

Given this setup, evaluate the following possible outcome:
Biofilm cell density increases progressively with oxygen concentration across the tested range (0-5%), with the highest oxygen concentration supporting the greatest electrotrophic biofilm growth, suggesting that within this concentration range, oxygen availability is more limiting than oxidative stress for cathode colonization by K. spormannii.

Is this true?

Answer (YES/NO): NO